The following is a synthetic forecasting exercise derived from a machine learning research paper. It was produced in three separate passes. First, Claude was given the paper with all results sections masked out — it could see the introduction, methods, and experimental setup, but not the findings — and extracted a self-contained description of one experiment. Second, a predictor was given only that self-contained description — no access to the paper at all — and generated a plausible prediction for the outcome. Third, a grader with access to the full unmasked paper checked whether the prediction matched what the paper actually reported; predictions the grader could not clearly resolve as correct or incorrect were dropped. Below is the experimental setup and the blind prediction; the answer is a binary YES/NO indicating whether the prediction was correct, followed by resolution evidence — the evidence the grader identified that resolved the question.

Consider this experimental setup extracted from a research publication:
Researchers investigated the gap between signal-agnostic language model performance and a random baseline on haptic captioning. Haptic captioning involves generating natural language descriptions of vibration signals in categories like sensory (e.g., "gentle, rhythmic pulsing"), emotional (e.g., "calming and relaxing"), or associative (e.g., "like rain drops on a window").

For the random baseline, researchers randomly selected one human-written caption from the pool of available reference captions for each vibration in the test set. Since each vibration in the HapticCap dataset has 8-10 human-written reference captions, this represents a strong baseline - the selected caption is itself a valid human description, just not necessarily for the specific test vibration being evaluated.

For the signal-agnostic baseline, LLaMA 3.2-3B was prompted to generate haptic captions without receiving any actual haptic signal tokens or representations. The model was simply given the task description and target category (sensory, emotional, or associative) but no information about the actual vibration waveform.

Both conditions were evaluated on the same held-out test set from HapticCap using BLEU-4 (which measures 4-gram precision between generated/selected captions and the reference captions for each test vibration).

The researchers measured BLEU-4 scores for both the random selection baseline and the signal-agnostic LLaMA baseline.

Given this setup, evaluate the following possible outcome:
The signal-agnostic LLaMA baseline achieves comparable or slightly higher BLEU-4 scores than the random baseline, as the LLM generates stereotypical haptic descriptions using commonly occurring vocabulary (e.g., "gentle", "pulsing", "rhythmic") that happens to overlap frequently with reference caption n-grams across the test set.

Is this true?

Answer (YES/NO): YES